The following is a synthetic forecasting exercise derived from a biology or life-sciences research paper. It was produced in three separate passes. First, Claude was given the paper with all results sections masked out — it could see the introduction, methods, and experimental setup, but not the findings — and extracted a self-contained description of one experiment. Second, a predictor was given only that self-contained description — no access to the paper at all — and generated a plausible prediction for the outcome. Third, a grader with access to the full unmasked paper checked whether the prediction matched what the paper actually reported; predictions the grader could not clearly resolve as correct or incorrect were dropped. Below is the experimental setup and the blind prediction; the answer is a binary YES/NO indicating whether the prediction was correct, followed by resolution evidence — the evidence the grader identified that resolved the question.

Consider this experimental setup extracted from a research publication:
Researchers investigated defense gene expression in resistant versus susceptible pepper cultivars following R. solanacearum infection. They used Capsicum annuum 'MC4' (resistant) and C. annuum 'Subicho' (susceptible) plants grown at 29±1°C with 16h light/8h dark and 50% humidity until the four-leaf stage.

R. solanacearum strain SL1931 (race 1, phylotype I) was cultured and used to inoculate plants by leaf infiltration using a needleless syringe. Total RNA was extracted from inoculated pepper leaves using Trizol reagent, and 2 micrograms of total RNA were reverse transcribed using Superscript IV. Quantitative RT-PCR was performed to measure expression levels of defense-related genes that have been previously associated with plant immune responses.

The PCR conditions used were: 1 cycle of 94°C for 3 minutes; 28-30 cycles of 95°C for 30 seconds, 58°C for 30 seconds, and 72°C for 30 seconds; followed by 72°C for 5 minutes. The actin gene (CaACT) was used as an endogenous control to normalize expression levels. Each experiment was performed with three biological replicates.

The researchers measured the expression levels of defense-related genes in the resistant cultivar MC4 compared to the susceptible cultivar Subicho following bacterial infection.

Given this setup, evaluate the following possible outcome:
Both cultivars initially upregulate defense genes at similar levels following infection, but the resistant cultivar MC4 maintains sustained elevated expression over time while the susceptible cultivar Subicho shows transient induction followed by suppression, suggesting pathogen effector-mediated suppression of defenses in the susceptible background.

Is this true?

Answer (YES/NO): NO